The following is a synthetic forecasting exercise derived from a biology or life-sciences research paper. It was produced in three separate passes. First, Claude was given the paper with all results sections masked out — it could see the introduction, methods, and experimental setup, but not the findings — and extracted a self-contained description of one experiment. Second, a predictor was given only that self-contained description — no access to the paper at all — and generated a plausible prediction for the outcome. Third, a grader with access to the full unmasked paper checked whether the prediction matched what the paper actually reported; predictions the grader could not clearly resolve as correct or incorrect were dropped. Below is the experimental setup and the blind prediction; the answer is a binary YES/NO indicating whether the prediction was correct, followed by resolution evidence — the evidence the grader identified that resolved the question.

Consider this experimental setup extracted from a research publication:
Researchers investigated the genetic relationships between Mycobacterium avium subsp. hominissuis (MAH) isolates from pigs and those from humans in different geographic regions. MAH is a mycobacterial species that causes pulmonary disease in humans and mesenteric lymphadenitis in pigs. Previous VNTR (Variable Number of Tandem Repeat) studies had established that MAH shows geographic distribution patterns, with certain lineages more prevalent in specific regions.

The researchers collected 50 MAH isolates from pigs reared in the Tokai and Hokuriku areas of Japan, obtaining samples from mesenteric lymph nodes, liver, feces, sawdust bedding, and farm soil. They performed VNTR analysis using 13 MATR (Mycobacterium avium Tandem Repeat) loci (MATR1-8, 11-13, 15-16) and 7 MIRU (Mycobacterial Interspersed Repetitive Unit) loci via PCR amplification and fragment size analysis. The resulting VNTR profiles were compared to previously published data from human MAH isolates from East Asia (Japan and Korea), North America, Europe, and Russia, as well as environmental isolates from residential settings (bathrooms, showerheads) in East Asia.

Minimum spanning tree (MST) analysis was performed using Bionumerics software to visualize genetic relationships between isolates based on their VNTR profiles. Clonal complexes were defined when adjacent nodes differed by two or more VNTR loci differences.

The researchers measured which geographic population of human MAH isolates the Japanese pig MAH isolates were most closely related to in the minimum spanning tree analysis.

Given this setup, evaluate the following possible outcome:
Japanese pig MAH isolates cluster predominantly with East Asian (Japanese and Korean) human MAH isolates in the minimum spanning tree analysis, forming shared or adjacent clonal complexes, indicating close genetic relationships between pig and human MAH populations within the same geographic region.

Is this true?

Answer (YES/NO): NO